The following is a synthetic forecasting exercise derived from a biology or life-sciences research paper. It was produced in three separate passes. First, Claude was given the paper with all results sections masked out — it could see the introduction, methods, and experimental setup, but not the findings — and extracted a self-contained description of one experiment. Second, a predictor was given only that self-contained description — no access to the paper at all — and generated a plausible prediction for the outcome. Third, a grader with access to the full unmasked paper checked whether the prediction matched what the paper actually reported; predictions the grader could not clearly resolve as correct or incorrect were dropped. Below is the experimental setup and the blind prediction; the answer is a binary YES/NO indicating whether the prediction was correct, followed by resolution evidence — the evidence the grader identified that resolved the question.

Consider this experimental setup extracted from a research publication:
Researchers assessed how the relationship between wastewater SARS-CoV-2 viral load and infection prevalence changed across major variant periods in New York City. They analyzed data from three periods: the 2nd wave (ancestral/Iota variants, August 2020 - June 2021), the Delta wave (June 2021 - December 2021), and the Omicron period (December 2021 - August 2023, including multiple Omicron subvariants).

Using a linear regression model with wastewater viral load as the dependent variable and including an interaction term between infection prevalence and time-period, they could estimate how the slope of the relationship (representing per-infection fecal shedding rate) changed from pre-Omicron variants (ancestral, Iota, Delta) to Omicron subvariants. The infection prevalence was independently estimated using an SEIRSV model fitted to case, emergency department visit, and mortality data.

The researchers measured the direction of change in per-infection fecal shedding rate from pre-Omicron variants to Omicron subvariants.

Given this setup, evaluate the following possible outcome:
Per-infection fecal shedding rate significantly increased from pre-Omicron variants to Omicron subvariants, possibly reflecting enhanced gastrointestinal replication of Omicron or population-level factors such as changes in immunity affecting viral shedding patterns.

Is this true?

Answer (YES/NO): NO